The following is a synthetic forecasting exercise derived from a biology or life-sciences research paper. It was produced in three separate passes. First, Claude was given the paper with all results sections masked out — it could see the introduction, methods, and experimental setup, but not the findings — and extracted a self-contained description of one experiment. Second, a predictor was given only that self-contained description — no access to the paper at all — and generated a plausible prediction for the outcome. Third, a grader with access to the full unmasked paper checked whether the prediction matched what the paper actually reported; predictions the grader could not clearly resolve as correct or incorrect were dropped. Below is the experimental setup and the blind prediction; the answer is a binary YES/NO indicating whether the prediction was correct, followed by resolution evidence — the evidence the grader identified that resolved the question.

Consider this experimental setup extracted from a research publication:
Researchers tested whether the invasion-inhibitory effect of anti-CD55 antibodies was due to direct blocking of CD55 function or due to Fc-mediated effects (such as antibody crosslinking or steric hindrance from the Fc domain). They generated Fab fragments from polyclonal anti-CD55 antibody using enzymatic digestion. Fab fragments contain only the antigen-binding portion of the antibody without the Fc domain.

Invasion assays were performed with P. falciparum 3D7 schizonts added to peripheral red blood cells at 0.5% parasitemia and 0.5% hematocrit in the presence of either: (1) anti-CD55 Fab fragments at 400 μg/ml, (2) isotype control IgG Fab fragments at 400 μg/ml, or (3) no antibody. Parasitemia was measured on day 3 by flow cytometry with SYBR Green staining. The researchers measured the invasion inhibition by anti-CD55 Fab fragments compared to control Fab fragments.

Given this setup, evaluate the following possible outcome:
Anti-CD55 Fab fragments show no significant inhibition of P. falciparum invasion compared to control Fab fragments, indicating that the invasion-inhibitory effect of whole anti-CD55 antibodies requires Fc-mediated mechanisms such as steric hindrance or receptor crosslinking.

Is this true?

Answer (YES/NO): NO